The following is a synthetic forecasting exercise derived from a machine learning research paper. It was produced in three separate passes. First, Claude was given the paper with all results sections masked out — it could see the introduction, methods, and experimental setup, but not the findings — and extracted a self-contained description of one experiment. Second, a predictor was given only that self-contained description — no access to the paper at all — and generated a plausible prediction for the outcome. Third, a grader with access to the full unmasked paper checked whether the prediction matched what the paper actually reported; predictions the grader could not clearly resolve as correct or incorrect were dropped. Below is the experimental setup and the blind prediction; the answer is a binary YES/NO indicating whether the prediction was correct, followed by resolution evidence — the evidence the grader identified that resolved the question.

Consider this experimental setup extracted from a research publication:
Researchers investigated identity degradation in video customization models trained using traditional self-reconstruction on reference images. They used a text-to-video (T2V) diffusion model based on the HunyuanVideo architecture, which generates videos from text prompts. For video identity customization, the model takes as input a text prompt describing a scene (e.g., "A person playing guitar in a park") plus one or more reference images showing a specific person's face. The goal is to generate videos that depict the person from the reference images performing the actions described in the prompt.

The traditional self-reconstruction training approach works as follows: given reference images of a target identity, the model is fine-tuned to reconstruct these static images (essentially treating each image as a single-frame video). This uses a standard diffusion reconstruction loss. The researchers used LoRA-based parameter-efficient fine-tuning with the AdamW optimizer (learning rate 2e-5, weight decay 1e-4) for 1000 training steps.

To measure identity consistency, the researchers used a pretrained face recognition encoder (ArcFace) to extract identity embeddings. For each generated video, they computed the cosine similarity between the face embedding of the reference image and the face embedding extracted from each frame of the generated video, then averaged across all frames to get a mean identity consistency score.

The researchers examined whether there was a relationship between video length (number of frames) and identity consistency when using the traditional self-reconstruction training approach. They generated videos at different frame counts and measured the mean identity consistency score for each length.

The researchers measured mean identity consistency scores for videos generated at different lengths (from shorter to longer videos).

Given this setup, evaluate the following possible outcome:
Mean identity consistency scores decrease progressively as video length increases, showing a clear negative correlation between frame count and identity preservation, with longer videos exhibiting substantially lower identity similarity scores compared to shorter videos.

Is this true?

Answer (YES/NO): YES